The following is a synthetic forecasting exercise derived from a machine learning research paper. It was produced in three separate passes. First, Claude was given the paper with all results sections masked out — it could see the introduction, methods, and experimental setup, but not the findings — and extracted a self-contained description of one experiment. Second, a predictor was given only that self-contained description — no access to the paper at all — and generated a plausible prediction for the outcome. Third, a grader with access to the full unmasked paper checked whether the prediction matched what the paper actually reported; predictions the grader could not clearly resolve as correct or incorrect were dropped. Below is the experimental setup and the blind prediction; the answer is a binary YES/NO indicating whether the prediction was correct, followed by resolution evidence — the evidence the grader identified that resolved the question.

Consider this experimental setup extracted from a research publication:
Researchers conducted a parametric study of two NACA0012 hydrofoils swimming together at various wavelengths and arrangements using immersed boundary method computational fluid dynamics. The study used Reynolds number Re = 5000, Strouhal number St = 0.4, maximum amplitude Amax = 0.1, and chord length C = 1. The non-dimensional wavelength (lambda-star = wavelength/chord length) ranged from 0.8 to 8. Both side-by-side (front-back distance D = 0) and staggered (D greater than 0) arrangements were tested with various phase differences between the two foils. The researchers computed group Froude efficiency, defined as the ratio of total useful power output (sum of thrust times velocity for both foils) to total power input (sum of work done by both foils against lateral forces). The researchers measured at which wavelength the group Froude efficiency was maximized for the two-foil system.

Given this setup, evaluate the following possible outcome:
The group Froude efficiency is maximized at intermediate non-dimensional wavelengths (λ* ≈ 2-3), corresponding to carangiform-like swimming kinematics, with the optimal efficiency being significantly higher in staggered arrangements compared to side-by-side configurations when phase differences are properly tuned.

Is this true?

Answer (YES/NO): NO